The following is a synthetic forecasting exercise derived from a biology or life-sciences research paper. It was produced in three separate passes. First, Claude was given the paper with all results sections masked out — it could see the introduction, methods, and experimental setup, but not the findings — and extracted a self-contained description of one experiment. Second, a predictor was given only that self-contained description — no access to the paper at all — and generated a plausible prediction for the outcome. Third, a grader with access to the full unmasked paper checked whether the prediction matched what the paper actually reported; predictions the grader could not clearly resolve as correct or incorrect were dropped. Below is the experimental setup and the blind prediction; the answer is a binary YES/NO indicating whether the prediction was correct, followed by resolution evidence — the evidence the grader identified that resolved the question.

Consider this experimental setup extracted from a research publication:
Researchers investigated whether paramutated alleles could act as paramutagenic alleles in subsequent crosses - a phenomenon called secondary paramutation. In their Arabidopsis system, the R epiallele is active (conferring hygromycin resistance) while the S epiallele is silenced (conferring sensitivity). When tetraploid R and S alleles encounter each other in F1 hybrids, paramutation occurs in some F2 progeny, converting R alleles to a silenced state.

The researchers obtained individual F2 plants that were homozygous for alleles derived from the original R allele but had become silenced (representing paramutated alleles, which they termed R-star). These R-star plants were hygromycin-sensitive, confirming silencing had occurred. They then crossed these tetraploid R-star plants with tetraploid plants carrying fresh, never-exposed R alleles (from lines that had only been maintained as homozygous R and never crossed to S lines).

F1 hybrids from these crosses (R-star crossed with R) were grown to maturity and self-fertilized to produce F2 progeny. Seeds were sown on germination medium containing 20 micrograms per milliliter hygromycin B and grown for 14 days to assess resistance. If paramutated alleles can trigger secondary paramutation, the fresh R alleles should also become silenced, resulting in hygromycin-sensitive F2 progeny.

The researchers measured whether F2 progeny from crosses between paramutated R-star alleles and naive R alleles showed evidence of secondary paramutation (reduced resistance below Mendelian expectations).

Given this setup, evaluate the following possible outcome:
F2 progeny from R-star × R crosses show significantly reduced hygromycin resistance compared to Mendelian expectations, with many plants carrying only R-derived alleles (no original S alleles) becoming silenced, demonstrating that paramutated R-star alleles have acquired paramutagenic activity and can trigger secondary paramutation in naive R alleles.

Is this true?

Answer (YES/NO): YES